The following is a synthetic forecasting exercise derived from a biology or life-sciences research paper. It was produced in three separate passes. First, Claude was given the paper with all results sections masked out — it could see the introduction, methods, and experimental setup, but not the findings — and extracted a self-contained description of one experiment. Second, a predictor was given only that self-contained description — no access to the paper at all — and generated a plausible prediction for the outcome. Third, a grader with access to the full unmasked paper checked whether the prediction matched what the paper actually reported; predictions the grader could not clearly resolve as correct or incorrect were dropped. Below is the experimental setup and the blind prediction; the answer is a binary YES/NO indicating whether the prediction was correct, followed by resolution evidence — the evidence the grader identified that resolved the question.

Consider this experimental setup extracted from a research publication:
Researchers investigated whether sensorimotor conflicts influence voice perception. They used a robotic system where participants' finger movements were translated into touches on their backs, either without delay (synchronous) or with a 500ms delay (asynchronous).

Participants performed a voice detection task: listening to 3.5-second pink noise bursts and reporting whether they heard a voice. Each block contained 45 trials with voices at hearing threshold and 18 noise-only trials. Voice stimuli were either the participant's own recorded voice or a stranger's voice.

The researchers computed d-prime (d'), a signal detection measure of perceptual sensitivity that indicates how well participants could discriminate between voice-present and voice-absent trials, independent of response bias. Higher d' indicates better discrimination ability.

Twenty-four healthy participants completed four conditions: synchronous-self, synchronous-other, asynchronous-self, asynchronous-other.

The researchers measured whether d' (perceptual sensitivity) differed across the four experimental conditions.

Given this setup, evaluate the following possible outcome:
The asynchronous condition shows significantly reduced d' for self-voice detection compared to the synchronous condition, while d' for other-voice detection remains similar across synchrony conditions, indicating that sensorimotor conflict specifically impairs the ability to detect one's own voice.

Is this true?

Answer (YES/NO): NO